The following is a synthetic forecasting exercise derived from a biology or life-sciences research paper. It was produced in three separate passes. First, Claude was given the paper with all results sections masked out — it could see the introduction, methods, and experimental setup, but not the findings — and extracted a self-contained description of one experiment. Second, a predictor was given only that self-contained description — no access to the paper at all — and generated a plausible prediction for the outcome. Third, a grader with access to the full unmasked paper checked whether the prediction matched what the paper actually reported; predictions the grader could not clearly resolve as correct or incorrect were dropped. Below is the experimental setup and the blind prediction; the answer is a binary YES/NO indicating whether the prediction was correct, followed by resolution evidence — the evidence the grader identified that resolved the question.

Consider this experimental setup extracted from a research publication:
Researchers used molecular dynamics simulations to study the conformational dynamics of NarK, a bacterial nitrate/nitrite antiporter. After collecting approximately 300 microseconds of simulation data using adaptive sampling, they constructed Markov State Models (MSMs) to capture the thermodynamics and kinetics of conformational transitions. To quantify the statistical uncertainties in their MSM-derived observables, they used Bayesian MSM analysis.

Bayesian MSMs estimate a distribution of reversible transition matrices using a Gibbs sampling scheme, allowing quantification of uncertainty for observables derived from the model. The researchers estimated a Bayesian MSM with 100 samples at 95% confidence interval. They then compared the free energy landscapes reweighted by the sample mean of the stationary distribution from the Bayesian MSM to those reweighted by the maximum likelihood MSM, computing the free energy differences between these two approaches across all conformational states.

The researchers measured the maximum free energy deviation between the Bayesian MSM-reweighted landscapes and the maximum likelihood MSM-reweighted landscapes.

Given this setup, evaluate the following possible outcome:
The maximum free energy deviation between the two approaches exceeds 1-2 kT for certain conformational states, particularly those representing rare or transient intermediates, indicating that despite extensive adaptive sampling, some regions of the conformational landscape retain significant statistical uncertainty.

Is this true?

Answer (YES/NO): NO